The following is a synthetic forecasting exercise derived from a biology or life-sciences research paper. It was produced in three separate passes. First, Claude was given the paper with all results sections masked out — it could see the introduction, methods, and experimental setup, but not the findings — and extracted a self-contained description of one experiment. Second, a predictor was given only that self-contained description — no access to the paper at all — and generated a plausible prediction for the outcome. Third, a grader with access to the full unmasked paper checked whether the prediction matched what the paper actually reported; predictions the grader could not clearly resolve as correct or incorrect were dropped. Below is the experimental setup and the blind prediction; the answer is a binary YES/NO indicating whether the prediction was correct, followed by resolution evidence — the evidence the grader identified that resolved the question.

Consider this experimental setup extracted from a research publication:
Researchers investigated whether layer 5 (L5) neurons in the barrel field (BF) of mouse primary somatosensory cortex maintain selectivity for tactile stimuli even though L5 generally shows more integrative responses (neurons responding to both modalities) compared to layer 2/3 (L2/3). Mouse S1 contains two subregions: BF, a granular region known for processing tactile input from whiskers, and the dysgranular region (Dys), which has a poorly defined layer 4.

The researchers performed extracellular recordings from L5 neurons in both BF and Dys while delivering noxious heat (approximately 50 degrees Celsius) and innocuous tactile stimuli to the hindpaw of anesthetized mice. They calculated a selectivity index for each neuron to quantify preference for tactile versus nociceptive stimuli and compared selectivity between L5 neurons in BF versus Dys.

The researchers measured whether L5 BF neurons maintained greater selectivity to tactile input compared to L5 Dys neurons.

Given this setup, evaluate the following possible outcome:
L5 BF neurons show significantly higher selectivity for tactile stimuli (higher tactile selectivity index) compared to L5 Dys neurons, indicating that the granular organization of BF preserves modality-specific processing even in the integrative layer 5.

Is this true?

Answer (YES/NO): YES